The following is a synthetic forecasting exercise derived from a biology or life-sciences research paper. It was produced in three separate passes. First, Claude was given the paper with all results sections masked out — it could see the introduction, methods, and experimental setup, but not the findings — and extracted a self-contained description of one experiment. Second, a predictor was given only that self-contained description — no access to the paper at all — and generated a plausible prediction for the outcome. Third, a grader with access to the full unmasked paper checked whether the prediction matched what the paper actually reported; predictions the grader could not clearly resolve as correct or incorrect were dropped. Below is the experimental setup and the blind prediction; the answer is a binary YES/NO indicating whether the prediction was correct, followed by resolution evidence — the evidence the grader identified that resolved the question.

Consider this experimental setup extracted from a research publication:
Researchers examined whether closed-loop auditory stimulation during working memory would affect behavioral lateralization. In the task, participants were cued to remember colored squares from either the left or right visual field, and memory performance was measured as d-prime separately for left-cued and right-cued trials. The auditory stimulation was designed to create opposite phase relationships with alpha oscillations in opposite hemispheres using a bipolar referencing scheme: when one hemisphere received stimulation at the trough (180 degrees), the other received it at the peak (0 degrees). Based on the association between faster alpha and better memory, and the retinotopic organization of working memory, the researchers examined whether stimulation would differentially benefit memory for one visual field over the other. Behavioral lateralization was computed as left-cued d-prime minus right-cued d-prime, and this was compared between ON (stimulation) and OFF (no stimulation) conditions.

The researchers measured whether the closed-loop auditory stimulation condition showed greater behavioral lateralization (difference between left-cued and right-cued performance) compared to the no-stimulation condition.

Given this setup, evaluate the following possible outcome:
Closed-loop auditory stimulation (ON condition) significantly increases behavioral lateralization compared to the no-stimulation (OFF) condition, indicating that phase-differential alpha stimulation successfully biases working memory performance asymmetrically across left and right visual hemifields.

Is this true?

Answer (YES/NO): NO